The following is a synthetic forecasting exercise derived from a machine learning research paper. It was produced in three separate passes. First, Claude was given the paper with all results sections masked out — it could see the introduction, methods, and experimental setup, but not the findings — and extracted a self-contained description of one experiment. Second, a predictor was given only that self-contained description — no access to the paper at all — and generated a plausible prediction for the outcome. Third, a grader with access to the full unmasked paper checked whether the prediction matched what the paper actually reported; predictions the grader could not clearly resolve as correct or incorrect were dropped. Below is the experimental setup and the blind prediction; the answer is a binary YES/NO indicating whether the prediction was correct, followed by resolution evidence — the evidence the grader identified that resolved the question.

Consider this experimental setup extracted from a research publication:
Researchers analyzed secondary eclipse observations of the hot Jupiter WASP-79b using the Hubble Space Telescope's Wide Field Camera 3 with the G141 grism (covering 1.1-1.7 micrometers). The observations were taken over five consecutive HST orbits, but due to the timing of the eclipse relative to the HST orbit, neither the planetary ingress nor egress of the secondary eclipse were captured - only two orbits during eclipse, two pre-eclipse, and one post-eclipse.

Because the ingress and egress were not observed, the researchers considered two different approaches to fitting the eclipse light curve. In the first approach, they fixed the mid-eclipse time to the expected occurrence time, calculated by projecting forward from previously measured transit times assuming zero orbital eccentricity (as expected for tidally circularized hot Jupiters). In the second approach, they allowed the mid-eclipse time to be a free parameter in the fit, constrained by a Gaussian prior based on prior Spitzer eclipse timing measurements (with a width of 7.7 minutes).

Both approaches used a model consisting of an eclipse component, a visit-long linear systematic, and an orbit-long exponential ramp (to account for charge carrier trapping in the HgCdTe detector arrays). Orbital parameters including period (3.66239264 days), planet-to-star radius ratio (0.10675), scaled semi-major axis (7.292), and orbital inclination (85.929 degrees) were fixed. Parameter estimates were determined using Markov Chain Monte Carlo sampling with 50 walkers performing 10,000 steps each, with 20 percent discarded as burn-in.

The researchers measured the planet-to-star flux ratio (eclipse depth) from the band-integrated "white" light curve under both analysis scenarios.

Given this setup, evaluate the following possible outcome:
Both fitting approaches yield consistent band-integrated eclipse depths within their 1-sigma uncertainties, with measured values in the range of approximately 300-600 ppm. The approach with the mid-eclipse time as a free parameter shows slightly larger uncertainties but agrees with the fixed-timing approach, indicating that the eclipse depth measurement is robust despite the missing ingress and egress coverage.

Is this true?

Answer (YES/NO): NO